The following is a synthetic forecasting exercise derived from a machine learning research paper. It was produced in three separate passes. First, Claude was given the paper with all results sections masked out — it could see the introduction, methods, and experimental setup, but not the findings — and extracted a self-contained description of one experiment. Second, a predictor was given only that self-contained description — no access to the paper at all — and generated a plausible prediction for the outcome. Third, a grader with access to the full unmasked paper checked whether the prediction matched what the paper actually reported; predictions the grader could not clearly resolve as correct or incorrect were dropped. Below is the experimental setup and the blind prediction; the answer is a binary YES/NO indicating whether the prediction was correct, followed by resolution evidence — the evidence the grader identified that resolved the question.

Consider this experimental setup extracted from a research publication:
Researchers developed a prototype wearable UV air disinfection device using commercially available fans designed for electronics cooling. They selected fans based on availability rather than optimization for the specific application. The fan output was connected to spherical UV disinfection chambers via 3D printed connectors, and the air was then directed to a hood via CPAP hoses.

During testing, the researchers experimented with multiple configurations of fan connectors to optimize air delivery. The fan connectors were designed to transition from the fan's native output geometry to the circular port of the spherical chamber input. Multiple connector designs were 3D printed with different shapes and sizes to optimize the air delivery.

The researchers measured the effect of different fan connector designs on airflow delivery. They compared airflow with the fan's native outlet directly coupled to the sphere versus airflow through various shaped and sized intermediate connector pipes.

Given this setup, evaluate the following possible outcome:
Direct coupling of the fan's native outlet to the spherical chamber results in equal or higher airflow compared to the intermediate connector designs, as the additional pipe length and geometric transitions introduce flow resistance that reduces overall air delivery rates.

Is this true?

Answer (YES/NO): YES